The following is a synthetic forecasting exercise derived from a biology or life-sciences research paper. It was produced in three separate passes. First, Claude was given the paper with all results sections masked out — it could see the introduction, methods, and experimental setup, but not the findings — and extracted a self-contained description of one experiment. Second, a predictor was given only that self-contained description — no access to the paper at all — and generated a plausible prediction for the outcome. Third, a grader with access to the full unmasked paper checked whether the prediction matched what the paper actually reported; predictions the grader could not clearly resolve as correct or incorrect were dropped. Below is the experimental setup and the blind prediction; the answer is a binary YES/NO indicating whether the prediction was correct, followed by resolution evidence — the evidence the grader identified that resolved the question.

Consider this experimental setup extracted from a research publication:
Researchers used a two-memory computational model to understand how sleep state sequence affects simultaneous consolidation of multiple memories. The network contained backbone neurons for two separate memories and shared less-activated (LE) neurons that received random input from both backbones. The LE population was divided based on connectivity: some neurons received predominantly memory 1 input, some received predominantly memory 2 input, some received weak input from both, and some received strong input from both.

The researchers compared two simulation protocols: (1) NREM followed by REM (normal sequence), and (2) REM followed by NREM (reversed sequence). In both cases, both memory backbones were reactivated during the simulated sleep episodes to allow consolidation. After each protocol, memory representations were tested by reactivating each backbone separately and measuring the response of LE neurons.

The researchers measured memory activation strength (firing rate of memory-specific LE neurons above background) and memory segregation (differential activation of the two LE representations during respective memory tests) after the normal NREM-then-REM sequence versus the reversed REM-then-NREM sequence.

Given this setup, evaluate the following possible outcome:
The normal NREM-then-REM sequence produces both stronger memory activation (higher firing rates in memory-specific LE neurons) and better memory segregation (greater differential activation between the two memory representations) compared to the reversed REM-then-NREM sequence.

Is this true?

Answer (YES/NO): YES